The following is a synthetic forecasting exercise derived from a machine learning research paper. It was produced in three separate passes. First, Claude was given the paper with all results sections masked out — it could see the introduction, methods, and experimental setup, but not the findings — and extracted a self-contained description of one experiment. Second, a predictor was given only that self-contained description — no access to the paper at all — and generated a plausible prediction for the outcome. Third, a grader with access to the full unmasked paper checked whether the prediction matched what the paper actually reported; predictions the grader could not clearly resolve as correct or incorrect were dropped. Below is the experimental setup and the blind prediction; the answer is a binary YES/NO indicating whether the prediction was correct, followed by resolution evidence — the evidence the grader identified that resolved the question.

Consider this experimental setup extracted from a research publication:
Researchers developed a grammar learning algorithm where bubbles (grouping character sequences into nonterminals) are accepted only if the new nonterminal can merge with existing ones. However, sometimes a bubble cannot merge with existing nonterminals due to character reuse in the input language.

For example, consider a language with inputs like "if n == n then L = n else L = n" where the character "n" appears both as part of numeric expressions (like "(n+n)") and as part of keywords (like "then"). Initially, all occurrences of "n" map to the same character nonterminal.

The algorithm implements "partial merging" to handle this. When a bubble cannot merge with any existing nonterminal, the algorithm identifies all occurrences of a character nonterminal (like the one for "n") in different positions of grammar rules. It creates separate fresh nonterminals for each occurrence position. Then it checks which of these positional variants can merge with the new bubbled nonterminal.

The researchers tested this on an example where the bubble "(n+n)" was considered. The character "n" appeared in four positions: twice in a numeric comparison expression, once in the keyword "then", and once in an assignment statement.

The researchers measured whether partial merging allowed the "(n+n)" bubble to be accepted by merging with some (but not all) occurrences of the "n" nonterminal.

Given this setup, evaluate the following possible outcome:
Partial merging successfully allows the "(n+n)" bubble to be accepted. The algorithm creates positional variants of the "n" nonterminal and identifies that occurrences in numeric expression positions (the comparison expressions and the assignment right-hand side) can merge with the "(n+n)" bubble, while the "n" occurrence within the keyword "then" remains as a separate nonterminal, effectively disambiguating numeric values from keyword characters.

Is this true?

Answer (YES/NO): YES